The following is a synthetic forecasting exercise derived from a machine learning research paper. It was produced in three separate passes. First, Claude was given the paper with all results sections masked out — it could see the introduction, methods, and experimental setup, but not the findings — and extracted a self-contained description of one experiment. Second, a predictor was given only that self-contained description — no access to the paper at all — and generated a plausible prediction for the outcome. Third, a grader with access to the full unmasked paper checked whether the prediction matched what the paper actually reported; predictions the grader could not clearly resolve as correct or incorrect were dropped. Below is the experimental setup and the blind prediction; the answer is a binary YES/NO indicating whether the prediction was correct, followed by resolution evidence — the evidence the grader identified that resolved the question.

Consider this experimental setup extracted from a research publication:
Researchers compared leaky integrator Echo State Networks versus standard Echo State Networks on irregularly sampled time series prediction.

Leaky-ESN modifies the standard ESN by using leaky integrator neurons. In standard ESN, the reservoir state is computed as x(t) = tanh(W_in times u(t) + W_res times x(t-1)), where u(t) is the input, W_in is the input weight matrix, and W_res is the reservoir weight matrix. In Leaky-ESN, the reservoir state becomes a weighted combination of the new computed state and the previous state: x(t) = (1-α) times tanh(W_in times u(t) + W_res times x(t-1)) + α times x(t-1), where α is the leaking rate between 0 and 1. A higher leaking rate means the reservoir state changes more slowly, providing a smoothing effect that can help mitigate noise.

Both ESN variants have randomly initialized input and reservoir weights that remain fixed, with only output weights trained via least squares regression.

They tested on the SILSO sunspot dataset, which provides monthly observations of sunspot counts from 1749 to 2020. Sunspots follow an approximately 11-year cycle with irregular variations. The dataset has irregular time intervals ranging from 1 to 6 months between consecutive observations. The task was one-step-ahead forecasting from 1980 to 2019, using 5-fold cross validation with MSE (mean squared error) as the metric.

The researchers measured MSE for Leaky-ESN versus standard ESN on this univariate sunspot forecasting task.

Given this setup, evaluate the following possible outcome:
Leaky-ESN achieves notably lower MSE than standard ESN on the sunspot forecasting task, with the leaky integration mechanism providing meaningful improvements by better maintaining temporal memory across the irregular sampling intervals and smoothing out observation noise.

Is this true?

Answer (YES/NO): NO